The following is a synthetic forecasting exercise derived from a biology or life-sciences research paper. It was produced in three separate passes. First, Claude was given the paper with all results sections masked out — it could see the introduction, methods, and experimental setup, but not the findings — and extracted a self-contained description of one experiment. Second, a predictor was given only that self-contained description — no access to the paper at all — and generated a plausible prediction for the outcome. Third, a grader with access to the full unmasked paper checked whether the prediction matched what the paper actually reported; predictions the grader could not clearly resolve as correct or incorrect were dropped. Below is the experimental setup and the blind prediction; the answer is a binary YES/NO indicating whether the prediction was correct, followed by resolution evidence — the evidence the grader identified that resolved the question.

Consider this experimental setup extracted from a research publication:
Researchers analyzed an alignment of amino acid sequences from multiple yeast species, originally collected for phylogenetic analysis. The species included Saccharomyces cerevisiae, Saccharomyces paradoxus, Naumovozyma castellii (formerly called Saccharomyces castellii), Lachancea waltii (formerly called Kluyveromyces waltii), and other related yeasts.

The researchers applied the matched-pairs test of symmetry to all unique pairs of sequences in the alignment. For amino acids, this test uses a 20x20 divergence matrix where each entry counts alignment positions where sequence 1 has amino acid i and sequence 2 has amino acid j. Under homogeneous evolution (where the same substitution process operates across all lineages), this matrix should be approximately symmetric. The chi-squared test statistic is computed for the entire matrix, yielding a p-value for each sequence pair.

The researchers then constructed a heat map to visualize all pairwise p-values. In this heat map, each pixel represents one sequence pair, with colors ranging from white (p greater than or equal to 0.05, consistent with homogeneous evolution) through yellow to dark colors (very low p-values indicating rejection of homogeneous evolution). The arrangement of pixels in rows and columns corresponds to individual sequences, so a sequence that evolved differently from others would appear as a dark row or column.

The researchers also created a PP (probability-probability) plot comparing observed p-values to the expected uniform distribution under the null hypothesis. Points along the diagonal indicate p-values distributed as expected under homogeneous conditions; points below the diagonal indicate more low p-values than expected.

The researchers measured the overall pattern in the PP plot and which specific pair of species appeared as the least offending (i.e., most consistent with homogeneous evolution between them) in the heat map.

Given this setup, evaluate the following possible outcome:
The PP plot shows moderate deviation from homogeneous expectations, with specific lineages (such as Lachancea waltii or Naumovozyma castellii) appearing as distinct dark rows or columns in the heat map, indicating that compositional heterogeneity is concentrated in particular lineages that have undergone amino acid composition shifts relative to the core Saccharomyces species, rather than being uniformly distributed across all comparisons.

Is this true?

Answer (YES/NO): NO